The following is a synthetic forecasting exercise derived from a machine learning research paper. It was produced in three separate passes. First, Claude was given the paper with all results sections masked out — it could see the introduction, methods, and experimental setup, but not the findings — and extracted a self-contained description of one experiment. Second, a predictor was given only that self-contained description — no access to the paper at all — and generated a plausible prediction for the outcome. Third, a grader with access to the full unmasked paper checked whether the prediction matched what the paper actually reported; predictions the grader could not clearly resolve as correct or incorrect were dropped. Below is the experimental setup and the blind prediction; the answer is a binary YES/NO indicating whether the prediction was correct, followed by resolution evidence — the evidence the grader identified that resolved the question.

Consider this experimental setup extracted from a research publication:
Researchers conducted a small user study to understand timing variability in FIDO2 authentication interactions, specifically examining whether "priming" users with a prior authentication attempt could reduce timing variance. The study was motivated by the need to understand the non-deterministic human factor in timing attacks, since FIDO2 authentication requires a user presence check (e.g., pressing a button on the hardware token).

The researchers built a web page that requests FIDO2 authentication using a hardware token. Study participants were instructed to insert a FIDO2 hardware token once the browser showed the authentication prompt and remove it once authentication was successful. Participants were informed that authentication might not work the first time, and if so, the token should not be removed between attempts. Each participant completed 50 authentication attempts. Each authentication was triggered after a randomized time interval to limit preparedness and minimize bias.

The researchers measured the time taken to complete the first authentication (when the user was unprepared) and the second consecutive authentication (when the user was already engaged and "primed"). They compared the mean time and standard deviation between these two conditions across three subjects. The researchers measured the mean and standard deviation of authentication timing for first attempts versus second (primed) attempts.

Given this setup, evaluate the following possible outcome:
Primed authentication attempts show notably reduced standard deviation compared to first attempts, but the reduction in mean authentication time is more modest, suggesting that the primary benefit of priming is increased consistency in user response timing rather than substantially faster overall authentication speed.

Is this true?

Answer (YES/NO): NO